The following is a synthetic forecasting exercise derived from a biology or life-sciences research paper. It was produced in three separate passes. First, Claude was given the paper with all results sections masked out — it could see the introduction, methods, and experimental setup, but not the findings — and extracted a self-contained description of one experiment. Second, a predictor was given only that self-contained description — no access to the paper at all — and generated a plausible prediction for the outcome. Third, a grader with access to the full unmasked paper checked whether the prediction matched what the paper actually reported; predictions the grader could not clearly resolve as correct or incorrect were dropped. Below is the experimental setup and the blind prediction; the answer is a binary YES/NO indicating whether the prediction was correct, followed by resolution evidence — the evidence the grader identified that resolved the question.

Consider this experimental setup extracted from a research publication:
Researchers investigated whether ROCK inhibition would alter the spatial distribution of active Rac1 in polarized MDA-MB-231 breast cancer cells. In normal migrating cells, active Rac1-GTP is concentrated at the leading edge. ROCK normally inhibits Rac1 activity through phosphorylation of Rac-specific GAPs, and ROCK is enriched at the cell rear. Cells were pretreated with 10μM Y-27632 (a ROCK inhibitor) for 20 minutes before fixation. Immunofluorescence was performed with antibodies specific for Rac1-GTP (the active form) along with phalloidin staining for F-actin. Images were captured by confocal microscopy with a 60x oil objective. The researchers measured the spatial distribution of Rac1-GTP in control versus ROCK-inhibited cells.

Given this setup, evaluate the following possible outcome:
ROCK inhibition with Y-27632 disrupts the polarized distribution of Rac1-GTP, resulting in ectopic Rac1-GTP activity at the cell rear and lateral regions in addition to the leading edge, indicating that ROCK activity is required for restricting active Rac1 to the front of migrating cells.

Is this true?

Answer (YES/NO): NO